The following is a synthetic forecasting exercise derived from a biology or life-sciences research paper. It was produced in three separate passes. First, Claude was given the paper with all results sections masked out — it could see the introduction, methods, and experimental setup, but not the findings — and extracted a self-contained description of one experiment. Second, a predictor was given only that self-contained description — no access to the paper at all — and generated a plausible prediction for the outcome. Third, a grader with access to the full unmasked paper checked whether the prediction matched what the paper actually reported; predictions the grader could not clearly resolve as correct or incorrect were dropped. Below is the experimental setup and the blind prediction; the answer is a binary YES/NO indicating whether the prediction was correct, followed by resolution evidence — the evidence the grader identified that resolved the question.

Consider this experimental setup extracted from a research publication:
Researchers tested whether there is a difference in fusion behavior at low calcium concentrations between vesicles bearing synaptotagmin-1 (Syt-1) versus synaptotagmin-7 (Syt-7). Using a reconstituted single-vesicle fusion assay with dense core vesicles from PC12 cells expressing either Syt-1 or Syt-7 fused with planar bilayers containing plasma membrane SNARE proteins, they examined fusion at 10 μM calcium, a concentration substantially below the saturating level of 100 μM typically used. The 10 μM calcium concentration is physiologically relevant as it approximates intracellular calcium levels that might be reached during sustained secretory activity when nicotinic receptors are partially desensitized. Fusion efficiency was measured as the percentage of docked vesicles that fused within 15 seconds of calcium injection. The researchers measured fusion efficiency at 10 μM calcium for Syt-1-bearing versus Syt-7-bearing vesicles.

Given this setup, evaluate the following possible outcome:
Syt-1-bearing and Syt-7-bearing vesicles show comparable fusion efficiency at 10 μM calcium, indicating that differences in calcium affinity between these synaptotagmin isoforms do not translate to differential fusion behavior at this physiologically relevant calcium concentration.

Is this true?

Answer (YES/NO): NO